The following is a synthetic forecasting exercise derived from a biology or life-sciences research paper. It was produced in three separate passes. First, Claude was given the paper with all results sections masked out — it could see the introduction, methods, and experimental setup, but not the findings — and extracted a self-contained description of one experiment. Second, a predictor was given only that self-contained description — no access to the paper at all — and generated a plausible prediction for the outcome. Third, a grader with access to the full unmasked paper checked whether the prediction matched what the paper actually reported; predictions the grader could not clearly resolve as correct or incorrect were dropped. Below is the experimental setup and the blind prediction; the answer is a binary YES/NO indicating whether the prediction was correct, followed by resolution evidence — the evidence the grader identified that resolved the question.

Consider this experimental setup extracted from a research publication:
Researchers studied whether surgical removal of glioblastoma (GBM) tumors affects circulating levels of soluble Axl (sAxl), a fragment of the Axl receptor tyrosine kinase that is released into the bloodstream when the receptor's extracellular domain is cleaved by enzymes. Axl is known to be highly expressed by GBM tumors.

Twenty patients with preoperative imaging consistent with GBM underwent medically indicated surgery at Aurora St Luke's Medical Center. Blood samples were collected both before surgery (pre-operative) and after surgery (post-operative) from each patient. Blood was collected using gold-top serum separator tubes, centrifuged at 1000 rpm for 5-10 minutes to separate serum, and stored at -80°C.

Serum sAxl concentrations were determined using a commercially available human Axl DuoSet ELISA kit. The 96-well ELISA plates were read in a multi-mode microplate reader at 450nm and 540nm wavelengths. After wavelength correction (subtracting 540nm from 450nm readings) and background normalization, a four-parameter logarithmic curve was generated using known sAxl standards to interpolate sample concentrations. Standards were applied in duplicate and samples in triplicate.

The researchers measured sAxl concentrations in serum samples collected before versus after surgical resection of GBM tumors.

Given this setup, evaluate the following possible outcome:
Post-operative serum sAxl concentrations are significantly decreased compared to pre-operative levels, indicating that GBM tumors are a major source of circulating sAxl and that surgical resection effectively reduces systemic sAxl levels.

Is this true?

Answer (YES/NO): NO